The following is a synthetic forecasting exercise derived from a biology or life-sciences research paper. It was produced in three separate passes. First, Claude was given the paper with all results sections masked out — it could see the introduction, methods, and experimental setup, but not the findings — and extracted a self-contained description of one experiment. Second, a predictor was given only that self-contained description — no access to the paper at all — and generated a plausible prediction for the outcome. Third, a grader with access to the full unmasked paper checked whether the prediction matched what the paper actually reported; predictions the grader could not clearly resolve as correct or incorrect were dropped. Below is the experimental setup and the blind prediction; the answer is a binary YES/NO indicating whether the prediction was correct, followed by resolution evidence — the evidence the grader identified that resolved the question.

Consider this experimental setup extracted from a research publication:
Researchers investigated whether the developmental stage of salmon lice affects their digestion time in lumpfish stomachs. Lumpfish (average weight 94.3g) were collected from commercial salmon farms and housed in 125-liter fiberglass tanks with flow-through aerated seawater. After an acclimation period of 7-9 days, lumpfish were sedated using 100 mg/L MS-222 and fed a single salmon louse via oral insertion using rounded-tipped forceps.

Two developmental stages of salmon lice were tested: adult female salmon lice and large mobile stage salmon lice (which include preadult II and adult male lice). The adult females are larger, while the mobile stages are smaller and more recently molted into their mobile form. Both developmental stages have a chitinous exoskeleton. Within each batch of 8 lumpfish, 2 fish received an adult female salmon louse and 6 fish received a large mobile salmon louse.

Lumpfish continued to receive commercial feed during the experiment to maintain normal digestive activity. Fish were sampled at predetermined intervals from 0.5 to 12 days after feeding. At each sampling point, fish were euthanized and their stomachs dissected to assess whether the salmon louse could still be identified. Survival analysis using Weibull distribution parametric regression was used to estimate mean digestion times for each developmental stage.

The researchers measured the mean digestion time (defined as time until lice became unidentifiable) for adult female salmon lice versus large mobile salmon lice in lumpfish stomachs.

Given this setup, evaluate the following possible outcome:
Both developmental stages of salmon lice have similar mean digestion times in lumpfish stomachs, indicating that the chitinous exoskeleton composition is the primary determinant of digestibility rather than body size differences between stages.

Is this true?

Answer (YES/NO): NO